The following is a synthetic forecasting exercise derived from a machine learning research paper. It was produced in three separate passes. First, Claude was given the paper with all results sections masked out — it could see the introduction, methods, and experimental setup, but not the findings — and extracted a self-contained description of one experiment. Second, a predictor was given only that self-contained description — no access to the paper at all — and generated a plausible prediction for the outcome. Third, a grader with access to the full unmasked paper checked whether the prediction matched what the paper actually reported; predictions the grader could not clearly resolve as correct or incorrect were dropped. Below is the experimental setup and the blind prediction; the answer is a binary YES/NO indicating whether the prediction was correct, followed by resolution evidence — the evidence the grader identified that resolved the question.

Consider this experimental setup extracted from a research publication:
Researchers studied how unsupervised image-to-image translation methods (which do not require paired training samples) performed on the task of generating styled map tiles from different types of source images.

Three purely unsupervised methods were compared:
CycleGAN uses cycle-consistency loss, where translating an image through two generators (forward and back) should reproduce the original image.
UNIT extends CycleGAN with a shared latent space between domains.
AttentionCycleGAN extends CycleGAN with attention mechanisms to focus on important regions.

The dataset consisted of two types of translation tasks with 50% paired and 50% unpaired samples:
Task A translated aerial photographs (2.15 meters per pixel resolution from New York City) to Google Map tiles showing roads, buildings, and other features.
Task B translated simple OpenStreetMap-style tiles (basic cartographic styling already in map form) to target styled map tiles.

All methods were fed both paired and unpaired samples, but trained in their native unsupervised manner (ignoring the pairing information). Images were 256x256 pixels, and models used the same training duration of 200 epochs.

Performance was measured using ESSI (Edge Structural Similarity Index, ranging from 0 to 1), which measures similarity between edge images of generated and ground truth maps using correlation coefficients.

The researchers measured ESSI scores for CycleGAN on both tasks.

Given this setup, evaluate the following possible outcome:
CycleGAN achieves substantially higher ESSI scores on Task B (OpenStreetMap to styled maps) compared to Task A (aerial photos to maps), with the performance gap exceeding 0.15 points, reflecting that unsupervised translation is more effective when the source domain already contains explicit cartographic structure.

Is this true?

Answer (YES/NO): NO